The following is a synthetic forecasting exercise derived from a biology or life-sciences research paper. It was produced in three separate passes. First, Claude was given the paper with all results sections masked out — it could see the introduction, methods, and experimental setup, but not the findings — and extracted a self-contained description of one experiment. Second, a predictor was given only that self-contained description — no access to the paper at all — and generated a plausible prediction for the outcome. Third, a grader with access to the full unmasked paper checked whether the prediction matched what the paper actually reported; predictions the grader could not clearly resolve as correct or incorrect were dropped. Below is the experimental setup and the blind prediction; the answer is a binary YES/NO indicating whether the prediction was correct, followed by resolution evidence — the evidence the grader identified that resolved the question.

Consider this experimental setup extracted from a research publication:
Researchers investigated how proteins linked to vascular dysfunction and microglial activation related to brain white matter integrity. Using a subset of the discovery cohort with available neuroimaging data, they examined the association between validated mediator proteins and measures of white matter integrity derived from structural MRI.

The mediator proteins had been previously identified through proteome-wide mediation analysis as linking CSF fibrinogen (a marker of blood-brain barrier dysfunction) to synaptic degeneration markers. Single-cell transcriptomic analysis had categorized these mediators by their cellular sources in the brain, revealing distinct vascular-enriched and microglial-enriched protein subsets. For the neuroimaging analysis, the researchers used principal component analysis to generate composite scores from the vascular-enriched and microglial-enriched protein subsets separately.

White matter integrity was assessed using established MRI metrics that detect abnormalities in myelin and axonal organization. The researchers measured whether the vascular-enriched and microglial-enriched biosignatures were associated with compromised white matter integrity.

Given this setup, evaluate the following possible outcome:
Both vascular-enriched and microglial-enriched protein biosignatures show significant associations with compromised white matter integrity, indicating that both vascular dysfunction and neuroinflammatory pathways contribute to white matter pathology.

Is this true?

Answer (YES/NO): YES